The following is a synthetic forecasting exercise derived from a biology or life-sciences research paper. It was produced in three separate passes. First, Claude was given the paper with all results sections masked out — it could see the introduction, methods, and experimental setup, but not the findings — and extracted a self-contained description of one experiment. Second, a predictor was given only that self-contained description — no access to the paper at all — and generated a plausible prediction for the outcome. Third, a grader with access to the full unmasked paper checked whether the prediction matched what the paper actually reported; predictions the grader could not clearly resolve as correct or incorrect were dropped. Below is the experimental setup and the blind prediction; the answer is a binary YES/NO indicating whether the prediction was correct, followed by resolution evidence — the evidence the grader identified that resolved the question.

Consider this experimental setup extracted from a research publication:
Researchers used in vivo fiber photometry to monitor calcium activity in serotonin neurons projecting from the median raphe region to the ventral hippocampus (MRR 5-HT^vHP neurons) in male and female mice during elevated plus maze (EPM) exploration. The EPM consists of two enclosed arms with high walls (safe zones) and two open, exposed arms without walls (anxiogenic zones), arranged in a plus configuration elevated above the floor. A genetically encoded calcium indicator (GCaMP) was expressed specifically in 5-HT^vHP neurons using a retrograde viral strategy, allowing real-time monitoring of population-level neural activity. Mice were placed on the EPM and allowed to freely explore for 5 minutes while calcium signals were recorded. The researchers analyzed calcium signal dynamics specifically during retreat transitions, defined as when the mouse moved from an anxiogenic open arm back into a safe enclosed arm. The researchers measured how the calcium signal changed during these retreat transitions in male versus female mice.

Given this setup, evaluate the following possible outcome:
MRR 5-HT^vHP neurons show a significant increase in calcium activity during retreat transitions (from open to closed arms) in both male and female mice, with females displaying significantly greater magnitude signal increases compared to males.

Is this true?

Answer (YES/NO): NO